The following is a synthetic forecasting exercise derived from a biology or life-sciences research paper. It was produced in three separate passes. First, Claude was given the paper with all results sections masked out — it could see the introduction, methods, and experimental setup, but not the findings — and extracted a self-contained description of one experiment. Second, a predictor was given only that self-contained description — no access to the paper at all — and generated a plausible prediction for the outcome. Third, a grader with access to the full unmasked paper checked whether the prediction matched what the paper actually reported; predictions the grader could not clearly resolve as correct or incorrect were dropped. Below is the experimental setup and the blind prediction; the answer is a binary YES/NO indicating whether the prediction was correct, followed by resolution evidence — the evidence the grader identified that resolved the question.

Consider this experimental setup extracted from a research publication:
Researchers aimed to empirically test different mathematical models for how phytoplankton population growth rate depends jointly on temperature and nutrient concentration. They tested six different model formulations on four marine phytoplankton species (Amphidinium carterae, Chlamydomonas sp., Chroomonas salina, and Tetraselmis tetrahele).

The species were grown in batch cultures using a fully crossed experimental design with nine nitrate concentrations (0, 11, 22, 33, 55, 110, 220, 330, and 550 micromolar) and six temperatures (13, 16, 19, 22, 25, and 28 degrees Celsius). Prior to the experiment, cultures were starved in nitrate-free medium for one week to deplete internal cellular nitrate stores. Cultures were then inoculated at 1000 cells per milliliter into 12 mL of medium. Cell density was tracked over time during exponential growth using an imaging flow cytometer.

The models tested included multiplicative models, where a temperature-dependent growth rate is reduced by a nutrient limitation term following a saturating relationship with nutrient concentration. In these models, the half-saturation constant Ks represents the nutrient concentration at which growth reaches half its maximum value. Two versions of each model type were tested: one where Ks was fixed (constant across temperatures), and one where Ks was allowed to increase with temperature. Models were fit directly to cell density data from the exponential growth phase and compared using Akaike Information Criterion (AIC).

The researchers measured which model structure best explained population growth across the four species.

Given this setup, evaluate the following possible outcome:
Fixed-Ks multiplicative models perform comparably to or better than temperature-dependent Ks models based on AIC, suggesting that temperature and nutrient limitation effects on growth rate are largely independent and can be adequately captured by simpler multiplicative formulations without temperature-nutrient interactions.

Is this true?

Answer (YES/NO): NO